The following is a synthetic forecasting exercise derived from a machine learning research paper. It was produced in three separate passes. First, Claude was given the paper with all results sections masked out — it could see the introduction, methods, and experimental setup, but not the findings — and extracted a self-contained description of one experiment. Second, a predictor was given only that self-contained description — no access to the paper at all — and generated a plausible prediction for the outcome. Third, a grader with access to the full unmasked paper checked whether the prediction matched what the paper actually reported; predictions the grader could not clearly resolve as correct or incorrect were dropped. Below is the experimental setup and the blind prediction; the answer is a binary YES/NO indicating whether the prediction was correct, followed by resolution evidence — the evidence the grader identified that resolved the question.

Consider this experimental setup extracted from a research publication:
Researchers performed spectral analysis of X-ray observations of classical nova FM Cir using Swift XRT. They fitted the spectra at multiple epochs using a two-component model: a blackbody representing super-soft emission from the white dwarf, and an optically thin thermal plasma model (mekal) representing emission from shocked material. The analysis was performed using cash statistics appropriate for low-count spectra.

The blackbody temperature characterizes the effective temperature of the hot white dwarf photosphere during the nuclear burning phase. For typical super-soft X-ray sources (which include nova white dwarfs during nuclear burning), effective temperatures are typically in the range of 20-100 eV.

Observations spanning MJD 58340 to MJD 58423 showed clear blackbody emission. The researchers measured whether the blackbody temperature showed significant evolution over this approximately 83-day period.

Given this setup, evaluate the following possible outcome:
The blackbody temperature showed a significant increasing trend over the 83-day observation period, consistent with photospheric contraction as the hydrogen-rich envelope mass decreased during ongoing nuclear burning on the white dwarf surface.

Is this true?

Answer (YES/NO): NO